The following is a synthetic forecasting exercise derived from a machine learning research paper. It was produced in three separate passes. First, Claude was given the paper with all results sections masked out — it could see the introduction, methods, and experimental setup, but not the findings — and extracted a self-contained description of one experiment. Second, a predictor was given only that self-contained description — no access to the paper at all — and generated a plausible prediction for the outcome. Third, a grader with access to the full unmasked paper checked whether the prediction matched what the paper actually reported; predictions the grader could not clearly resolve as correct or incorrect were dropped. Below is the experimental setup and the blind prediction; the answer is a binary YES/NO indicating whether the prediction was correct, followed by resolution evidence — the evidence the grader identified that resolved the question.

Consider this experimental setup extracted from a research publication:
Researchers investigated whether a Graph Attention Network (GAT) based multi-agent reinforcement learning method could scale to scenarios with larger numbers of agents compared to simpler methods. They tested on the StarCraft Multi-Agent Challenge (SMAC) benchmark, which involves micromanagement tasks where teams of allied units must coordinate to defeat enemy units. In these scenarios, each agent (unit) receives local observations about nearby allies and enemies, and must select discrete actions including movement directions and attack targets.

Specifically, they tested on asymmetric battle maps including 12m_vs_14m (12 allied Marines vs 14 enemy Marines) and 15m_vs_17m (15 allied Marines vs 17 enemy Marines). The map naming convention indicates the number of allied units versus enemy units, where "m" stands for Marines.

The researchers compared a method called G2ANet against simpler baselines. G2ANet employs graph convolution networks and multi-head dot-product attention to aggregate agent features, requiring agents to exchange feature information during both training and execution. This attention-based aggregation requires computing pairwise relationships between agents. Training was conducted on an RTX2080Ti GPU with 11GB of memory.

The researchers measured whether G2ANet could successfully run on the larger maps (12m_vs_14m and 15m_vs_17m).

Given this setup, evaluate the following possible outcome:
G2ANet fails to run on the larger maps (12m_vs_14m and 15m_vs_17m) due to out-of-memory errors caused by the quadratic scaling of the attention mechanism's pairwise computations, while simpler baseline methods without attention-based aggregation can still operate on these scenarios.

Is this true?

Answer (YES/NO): YES